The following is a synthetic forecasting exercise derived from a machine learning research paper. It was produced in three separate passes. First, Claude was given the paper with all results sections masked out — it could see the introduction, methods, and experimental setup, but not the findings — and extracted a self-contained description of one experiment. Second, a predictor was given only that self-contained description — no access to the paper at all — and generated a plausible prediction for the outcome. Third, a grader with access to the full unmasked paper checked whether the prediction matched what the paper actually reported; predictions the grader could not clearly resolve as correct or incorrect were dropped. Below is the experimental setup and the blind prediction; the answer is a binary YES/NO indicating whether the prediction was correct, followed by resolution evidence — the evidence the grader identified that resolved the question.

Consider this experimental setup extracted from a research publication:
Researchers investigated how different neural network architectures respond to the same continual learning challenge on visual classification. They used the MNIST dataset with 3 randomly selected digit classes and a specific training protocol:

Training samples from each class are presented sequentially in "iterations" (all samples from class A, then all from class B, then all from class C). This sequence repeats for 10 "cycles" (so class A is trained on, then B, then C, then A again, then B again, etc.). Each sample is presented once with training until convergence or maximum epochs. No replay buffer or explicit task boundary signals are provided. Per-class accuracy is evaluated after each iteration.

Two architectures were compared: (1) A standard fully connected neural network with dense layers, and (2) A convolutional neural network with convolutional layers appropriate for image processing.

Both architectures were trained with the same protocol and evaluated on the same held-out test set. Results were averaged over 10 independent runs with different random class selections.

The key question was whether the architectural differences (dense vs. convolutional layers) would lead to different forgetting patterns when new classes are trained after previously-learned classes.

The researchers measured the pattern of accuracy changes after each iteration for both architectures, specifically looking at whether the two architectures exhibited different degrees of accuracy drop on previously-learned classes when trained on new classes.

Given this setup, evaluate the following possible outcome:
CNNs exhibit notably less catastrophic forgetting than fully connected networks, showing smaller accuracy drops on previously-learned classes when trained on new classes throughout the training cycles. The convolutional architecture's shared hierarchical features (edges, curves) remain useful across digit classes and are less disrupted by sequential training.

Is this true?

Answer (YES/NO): NO